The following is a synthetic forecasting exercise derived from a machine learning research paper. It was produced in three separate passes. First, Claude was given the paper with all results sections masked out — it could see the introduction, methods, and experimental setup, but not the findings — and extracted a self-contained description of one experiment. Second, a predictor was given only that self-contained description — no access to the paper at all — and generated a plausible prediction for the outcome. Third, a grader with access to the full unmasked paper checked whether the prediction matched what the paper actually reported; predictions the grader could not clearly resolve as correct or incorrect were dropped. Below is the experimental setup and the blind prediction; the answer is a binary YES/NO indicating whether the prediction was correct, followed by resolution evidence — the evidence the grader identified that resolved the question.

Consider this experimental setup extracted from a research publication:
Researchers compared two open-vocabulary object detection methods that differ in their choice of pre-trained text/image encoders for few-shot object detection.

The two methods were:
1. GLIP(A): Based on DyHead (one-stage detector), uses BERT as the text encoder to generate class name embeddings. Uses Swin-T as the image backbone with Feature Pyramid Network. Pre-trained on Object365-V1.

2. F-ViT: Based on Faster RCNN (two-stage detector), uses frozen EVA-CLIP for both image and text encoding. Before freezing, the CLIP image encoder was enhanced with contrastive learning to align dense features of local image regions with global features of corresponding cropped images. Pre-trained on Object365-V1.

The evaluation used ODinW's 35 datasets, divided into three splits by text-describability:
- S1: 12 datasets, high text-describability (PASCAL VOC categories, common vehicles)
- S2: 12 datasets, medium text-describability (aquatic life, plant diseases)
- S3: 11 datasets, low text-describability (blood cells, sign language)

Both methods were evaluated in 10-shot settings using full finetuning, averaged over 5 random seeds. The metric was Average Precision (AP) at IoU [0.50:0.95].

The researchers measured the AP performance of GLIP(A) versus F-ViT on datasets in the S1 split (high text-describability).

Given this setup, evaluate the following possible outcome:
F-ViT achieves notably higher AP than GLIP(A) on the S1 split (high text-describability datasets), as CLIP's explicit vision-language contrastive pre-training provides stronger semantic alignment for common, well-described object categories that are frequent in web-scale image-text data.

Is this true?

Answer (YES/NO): NO